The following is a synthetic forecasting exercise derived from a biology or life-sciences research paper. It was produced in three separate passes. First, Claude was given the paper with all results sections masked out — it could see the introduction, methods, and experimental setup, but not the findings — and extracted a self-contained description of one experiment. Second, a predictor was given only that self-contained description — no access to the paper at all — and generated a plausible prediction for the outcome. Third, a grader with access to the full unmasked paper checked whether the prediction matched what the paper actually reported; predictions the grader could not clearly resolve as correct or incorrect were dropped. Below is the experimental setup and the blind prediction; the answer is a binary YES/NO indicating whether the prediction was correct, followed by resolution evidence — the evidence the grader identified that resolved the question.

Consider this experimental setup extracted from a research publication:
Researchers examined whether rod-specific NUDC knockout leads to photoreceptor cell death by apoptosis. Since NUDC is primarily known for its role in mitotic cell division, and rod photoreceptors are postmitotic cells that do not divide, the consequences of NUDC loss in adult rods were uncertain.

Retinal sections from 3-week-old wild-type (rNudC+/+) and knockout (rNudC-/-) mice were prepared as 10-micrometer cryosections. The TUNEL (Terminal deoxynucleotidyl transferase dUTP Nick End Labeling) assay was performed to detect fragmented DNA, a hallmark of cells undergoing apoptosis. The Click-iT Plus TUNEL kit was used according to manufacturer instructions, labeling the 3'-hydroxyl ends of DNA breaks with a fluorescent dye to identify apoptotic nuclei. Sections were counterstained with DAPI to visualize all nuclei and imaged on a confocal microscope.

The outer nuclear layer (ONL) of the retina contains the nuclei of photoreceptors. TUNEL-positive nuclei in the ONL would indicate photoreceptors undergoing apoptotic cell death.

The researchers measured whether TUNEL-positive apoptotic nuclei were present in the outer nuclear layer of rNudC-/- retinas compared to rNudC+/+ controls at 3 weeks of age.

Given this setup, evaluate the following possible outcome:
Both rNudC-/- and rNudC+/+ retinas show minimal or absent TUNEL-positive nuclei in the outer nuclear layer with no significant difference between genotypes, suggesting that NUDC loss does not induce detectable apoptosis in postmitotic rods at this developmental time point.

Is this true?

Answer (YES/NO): NO